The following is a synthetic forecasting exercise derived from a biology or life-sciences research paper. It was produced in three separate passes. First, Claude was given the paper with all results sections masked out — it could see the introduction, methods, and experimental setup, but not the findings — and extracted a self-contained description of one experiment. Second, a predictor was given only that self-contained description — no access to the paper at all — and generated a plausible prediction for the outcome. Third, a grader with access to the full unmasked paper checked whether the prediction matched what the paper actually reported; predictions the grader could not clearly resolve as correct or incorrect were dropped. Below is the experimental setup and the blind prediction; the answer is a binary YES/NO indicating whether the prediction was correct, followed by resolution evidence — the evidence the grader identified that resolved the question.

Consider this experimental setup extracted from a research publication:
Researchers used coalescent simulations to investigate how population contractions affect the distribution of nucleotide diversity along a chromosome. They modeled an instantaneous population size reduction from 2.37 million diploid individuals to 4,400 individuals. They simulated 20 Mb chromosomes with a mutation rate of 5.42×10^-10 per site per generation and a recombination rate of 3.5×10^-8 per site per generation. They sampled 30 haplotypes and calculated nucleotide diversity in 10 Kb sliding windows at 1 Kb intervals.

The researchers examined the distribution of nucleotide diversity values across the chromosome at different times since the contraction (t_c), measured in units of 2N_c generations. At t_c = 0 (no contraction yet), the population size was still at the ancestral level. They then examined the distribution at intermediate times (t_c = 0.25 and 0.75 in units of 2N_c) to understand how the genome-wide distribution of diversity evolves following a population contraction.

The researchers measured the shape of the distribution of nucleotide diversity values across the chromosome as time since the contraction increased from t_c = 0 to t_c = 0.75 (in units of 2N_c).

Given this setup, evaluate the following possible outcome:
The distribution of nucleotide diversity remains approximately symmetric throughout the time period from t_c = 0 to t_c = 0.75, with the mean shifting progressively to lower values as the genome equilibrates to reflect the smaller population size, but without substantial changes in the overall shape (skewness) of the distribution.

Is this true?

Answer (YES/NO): NO